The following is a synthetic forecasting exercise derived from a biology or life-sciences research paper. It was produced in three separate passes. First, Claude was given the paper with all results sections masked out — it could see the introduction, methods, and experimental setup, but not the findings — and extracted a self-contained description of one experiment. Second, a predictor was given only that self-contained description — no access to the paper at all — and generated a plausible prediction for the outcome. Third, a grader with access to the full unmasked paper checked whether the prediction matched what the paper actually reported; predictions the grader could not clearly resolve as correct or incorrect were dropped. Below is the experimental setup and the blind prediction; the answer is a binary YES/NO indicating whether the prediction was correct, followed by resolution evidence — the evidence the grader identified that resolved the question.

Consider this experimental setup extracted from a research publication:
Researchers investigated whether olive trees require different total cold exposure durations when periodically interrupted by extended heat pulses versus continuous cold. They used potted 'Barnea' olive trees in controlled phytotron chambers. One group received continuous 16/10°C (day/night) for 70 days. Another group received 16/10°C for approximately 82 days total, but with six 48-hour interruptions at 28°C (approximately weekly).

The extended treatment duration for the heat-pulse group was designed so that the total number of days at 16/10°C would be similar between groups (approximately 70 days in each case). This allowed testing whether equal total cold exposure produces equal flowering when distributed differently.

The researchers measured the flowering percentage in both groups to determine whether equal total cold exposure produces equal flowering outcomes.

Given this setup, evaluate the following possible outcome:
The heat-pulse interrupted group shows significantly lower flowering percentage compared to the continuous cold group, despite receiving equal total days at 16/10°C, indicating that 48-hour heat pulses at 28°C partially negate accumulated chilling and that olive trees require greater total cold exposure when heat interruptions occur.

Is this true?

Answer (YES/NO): NO